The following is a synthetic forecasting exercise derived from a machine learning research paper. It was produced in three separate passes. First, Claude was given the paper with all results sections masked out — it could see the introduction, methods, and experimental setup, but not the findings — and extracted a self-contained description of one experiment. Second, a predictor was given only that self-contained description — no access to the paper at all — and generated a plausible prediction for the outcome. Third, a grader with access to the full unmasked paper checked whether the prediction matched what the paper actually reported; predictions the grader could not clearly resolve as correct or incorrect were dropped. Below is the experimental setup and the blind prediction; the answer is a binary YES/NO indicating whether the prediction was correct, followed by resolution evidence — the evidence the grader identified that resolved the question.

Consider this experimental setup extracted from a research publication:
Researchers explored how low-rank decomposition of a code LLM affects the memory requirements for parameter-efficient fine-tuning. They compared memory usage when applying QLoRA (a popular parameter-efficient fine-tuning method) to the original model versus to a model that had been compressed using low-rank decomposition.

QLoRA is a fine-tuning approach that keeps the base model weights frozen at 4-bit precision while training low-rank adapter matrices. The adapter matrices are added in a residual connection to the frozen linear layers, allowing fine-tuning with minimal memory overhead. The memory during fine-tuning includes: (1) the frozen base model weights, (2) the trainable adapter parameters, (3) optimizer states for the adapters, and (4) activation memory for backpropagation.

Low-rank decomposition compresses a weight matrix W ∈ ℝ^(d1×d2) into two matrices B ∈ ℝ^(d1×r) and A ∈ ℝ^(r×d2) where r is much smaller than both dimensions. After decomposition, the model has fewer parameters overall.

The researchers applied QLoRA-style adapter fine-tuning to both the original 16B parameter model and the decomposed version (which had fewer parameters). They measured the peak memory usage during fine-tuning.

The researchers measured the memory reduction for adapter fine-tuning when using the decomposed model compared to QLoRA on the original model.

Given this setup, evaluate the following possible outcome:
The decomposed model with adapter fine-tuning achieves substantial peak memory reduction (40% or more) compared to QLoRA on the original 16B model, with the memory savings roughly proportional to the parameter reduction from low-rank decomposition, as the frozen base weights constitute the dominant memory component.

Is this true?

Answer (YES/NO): NO